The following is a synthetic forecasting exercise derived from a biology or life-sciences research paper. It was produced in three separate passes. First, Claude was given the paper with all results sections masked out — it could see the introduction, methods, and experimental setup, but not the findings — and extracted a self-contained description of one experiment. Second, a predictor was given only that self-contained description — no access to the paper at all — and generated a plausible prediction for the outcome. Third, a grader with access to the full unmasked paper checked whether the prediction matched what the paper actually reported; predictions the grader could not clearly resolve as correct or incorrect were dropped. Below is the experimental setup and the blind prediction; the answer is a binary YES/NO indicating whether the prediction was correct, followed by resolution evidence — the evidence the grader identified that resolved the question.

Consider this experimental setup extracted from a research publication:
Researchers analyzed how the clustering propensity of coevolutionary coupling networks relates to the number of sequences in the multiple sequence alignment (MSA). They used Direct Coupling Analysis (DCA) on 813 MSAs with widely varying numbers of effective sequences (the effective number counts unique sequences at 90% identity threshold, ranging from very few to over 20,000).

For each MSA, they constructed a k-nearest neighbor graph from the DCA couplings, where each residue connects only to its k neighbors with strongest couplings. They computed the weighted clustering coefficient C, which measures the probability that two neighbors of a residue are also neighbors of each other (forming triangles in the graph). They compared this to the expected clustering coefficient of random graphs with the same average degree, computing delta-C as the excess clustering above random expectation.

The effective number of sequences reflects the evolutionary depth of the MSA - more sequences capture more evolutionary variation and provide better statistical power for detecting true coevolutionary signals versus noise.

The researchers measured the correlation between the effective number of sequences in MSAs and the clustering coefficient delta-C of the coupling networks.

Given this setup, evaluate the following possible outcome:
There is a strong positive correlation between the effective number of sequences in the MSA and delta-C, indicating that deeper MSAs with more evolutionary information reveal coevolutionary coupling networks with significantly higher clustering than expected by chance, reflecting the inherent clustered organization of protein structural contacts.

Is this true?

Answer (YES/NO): YES